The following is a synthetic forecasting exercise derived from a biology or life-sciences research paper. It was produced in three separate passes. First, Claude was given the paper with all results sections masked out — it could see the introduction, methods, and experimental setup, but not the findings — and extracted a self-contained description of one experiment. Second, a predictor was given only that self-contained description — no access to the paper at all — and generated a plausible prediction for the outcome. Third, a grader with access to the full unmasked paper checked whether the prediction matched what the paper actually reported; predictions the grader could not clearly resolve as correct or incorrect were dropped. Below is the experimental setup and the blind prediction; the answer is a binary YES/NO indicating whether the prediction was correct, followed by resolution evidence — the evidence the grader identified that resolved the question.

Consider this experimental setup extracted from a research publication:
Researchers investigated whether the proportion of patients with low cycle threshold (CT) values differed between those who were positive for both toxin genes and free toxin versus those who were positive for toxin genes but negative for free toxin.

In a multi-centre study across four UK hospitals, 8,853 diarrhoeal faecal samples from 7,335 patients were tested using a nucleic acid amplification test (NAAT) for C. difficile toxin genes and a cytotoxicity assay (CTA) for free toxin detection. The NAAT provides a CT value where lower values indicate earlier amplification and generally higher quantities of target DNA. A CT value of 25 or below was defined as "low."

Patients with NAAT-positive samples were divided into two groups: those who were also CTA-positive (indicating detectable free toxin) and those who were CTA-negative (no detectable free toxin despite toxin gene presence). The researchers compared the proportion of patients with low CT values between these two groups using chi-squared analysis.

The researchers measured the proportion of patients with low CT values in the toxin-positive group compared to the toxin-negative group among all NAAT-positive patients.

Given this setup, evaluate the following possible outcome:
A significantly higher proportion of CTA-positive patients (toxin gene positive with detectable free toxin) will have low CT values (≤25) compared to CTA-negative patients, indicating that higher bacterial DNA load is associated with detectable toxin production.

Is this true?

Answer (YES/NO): YES